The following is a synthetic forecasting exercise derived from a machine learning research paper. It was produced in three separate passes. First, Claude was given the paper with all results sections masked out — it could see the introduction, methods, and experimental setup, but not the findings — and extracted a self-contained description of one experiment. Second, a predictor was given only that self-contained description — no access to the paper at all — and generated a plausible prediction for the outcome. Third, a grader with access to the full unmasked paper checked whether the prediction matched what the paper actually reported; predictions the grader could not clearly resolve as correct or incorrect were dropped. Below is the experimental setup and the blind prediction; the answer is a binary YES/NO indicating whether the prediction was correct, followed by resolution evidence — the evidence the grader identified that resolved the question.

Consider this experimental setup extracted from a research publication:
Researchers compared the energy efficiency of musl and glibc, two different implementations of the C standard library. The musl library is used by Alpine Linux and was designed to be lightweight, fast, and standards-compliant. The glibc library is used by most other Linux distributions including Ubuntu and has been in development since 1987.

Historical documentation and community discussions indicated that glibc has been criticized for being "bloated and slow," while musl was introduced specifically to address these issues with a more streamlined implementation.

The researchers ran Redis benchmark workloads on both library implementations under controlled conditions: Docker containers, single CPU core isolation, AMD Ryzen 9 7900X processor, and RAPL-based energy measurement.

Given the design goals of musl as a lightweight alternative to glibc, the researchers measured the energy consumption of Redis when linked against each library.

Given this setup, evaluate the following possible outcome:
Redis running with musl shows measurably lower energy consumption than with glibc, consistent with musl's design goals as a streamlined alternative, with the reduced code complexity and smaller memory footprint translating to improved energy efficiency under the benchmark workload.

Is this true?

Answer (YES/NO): NO